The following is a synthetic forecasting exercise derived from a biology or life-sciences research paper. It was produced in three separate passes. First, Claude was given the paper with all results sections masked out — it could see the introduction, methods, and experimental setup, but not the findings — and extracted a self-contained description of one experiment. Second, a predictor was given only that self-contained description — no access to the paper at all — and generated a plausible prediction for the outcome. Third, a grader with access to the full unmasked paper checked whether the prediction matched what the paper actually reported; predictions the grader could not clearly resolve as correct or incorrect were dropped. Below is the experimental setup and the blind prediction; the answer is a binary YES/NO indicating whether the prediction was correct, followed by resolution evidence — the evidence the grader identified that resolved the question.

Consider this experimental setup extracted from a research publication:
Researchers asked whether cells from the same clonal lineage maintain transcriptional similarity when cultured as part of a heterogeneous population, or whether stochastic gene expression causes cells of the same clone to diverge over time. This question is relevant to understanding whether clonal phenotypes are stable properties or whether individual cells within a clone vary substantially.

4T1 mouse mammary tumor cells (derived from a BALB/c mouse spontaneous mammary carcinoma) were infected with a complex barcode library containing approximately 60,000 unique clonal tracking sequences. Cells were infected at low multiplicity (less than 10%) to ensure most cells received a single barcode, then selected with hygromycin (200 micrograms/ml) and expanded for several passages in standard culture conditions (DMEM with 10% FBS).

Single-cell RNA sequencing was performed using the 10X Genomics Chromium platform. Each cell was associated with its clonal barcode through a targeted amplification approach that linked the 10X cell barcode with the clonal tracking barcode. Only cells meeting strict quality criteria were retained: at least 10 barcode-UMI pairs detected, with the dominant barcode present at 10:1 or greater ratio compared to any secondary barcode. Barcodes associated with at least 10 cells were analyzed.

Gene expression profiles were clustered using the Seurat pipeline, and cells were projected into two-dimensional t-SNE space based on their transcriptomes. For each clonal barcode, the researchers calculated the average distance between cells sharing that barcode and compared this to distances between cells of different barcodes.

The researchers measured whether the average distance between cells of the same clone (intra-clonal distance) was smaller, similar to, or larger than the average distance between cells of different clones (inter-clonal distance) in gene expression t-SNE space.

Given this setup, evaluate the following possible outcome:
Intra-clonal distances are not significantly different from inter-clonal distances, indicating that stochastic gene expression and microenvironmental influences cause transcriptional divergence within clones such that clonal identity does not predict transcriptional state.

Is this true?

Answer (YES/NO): NO